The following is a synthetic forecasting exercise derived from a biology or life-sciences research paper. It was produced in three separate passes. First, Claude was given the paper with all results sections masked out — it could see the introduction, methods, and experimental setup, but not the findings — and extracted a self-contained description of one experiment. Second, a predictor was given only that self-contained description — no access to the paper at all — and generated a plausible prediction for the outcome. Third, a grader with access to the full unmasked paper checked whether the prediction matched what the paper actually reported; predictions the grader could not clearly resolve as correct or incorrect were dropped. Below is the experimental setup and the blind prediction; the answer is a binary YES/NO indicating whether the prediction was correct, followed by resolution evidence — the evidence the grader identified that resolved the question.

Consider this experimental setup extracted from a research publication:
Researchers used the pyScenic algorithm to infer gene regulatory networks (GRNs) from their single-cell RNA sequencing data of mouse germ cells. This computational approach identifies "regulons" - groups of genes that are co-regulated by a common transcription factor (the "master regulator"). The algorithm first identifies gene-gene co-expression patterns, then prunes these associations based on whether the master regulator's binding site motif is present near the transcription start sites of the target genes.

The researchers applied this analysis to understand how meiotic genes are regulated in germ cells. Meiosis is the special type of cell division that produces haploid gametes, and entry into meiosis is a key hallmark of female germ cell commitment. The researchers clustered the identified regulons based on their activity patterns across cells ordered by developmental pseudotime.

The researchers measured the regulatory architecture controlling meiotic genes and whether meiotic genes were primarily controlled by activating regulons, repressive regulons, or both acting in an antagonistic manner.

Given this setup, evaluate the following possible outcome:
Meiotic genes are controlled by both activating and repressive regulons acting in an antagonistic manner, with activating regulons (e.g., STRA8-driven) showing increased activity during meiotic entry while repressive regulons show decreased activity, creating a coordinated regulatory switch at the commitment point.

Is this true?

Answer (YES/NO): YES